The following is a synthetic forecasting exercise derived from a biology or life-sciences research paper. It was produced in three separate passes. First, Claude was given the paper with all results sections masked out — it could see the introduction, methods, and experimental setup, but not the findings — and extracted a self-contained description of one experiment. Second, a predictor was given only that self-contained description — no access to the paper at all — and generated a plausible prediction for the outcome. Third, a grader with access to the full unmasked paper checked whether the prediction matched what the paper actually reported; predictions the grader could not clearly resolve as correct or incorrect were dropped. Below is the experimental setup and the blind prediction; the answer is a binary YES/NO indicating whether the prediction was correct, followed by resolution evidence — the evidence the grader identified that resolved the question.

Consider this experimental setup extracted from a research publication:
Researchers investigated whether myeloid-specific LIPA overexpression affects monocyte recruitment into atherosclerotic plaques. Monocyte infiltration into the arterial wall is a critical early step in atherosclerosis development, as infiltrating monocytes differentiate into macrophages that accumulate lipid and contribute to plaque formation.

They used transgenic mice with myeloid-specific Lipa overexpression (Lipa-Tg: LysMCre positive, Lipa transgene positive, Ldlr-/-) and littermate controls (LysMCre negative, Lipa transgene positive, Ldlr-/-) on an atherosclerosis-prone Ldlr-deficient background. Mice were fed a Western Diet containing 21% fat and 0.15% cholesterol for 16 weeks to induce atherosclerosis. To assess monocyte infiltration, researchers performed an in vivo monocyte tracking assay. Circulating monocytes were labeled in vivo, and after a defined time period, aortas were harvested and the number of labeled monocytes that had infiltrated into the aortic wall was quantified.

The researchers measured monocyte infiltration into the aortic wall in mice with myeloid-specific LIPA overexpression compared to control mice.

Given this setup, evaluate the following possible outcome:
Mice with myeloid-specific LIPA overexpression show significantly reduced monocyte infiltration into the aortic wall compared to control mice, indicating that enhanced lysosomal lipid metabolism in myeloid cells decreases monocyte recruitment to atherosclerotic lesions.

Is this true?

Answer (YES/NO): NO